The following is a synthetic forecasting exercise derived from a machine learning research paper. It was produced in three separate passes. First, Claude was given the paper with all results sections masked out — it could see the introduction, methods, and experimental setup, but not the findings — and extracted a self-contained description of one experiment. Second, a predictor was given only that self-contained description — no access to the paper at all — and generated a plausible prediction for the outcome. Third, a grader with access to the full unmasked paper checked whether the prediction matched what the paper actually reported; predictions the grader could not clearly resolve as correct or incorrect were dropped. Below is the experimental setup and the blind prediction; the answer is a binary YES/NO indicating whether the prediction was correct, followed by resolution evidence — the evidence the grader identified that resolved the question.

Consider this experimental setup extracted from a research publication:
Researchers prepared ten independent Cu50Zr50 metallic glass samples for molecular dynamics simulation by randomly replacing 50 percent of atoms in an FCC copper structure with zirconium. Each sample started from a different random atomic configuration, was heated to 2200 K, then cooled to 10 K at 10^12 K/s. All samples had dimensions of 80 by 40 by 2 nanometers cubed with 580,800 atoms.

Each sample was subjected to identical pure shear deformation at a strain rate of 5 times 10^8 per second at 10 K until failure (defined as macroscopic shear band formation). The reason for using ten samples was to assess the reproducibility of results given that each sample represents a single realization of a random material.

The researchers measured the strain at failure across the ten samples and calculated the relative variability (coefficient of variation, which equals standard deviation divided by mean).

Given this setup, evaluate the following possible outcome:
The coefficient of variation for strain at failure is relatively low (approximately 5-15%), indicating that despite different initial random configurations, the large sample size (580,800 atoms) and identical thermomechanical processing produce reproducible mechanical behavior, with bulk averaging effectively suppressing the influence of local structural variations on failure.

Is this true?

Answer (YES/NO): NO